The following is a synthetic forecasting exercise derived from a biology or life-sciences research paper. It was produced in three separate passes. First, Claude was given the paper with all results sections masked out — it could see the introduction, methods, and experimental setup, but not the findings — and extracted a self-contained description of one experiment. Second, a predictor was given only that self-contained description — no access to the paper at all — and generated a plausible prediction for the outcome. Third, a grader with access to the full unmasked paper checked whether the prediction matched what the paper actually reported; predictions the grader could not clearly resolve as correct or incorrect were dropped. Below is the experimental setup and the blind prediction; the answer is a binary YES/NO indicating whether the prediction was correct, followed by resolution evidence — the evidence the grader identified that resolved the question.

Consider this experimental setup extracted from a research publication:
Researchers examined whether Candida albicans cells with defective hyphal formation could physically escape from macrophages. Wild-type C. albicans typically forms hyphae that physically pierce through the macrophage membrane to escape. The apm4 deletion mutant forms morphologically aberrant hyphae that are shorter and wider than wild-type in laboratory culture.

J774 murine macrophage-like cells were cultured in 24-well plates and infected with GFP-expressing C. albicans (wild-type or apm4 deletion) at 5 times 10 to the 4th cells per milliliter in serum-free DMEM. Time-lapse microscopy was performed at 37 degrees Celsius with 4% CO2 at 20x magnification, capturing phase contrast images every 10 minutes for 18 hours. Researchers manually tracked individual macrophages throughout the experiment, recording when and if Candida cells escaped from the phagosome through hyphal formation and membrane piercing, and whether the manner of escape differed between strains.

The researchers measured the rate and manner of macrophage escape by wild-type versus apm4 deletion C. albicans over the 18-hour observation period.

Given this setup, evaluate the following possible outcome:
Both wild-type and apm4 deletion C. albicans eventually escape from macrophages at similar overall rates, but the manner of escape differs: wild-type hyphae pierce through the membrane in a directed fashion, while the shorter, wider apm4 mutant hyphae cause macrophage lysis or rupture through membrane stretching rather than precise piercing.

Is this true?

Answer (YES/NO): NO